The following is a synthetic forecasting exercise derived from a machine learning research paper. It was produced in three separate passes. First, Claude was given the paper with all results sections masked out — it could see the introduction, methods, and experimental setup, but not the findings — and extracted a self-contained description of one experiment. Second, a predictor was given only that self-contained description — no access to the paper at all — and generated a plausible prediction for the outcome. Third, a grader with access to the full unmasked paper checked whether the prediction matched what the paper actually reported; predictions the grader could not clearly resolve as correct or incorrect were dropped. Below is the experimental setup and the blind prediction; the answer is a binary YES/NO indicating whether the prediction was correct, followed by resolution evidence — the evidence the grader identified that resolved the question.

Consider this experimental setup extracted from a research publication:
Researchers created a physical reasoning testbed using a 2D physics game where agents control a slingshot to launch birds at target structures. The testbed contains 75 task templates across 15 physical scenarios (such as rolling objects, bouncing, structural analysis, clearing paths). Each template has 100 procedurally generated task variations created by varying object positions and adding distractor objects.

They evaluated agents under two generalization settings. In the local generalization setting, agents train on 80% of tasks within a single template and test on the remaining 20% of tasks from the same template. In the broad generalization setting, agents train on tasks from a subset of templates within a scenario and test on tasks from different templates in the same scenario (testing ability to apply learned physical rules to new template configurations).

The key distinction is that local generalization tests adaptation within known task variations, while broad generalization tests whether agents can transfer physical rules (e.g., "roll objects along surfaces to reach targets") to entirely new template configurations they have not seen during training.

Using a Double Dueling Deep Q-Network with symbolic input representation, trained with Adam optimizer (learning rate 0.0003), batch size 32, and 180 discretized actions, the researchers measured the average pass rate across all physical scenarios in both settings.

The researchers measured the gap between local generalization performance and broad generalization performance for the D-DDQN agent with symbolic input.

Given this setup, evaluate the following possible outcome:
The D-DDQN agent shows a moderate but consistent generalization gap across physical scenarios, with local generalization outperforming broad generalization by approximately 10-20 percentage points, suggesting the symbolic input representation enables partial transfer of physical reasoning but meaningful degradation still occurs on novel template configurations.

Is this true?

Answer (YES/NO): NO